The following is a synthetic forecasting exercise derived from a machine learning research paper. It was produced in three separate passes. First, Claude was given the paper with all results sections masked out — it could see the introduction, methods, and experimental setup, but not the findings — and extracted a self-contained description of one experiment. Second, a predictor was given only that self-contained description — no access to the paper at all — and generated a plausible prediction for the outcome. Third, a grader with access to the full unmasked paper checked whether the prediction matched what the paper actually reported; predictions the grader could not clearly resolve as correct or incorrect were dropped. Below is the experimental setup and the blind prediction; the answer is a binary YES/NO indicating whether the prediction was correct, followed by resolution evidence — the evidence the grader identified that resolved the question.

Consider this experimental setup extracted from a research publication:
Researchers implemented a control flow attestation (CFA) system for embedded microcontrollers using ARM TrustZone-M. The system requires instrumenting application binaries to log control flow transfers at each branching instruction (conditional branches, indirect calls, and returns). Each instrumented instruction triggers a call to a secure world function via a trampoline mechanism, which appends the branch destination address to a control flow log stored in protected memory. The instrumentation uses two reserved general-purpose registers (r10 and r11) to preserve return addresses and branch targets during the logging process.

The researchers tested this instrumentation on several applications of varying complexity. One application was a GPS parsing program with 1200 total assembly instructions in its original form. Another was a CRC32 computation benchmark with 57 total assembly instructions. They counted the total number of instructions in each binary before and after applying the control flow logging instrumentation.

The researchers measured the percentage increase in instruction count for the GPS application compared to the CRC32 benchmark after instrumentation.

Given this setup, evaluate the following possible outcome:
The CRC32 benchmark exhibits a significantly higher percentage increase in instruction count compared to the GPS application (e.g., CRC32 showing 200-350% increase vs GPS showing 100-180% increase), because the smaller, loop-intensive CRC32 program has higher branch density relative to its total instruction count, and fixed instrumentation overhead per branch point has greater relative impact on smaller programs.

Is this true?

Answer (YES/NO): NO